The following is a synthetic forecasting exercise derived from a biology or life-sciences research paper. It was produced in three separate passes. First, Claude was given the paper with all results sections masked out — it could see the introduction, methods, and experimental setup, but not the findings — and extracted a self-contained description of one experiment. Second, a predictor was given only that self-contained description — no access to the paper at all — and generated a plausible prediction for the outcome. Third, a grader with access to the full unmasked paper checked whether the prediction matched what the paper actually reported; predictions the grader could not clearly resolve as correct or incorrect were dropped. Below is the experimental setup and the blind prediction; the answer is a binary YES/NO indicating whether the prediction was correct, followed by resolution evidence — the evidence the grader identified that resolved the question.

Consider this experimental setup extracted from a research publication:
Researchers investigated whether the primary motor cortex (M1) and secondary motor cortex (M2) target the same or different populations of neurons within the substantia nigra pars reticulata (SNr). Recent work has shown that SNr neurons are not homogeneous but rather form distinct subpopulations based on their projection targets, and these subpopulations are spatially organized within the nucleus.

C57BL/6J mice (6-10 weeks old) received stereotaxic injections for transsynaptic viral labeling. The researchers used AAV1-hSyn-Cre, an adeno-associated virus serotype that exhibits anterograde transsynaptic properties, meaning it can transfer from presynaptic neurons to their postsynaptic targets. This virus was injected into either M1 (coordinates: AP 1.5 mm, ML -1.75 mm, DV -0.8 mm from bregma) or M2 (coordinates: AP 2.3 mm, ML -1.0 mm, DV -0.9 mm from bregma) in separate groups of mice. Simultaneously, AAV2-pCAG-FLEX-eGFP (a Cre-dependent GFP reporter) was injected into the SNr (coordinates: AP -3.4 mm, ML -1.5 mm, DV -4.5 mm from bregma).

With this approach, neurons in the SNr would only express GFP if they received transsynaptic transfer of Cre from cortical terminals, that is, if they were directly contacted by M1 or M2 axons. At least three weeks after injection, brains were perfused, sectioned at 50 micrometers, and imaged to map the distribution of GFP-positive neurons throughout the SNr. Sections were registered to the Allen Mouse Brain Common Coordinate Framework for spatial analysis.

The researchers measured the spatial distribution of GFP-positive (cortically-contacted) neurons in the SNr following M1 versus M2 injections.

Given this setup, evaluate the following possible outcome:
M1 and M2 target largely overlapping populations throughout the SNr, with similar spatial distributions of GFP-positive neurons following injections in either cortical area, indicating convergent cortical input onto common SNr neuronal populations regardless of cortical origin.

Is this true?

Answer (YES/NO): NO